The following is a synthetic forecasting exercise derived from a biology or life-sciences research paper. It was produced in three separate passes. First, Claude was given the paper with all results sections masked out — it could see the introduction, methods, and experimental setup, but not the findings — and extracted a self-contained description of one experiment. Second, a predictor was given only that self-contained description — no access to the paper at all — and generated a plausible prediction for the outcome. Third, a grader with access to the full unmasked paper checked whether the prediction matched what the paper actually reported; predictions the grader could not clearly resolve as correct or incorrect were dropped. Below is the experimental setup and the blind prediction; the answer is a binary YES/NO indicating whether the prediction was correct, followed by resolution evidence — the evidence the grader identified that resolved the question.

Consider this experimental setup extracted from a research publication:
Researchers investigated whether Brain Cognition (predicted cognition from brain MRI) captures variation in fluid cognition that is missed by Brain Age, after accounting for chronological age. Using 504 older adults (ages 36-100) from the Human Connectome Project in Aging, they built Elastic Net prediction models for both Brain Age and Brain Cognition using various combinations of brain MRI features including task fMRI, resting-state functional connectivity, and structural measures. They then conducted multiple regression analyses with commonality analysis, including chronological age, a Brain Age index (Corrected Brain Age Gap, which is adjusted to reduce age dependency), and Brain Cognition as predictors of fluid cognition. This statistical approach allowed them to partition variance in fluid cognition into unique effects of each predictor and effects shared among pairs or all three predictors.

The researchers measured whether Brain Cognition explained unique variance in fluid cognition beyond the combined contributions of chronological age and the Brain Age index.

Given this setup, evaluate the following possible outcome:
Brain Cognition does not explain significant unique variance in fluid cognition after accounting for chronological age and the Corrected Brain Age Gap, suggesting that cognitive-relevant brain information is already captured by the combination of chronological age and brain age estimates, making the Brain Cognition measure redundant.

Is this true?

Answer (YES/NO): NO